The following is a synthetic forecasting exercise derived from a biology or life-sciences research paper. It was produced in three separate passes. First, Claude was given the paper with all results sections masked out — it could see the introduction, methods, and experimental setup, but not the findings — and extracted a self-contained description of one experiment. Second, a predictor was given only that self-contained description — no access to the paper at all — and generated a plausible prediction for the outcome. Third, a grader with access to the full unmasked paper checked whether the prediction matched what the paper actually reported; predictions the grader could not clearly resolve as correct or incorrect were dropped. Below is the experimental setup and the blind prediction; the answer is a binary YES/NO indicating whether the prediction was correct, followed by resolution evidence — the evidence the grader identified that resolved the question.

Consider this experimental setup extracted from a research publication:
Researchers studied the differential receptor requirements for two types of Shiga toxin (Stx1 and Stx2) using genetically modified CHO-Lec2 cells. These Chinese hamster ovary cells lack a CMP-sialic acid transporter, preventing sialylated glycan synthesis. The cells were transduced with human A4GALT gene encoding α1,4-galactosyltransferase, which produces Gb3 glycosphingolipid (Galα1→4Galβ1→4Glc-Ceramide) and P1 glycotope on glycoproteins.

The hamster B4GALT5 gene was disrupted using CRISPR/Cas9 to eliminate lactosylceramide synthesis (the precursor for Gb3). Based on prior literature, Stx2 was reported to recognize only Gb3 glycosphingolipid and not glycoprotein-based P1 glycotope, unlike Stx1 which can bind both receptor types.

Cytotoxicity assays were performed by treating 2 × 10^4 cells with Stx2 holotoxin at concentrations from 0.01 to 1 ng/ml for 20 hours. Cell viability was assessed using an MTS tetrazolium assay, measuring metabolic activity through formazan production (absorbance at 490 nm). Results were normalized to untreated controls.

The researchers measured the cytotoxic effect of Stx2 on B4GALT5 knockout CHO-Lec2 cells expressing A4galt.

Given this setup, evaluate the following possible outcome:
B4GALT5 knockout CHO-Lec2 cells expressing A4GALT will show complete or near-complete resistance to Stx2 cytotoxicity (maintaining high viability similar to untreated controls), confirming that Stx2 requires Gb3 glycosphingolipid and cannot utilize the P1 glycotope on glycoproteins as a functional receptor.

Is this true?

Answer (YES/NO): YES